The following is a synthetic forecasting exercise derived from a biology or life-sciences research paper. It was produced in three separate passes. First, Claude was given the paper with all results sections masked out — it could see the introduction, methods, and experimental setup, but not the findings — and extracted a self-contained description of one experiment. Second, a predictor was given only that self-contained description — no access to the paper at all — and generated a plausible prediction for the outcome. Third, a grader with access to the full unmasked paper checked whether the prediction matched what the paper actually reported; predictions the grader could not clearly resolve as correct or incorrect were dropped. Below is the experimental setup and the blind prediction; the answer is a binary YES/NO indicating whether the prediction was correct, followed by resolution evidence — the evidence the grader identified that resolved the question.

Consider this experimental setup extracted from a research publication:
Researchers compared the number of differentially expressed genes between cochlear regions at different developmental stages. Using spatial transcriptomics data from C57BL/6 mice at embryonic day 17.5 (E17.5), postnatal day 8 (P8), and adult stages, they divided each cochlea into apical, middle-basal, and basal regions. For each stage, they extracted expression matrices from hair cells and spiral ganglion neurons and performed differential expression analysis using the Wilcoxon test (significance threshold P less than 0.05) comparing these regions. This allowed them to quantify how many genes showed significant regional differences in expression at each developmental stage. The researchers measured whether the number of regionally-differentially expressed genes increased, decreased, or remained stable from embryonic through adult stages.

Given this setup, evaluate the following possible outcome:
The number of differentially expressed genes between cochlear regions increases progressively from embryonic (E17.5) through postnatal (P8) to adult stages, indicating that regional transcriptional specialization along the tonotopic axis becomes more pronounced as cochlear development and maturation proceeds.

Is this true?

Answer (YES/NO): NO